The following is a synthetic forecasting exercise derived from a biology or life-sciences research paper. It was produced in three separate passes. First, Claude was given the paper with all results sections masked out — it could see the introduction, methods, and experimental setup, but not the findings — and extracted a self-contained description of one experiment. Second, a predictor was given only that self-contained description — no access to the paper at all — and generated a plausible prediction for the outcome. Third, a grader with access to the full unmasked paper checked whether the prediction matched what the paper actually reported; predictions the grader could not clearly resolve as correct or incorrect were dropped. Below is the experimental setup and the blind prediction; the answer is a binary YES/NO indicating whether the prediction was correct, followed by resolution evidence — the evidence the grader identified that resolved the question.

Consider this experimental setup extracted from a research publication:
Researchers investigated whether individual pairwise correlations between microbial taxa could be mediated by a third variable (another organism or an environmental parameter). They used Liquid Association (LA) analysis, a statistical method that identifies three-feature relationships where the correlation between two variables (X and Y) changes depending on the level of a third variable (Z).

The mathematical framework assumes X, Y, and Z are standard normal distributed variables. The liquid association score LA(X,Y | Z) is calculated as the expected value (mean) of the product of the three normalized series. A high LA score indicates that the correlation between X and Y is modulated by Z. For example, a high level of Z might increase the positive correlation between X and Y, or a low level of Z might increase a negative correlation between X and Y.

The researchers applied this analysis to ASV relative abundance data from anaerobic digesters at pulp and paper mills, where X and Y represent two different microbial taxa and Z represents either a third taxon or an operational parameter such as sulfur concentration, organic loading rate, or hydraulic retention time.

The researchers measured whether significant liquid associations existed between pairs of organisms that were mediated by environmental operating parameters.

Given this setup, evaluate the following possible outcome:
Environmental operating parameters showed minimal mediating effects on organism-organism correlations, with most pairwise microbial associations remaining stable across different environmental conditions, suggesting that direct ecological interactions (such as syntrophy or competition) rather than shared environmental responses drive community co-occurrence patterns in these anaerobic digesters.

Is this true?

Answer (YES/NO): NO